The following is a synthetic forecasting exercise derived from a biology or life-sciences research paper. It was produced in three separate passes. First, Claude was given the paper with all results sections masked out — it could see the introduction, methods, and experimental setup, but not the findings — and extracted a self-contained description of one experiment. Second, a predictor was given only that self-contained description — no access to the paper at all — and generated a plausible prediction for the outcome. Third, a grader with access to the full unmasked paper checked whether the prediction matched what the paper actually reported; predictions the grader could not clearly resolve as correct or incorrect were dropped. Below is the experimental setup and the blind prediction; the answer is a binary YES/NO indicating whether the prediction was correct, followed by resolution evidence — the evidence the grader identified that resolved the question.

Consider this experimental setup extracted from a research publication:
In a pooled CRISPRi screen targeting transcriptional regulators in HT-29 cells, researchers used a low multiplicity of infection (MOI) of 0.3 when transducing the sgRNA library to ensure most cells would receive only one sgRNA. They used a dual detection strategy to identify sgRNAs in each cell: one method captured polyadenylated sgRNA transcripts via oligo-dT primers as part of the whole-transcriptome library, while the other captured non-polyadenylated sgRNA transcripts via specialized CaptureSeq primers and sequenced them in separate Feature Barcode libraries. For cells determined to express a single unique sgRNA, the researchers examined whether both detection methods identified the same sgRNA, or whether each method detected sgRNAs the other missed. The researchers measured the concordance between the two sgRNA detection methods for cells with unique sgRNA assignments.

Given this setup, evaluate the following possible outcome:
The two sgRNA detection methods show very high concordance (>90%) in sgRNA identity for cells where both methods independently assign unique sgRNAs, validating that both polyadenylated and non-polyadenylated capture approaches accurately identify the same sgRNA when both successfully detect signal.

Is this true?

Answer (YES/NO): NO